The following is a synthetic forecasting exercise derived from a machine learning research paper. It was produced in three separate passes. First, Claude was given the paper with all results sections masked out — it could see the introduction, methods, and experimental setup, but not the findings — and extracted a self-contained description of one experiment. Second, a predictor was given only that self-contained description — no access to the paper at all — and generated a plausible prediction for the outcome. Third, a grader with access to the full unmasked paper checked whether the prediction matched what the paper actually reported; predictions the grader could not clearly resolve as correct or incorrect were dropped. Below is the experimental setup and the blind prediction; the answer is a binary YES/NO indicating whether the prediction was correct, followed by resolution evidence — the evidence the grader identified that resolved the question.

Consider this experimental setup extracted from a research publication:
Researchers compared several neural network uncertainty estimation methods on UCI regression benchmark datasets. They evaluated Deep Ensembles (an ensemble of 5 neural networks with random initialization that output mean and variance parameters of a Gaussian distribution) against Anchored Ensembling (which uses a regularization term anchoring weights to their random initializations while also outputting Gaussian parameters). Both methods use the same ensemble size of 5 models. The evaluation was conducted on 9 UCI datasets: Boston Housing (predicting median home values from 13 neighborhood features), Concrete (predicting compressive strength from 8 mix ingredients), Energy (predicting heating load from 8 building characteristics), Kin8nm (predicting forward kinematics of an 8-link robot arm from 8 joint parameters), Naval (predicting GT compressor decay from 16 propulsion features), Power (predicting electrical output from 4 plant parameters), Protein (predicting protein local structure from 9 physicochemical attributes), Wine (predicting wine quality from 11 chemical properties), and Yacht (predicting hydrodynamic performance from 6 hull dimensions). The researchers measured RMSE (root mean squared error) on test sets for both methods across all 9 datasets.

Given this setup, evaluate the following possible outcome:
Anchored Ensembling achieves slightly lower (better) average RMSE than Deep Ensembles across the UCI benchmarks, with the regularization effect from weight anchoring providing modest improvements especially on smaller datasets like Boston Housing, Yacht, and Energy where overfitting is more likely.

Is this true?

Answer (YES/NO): NO